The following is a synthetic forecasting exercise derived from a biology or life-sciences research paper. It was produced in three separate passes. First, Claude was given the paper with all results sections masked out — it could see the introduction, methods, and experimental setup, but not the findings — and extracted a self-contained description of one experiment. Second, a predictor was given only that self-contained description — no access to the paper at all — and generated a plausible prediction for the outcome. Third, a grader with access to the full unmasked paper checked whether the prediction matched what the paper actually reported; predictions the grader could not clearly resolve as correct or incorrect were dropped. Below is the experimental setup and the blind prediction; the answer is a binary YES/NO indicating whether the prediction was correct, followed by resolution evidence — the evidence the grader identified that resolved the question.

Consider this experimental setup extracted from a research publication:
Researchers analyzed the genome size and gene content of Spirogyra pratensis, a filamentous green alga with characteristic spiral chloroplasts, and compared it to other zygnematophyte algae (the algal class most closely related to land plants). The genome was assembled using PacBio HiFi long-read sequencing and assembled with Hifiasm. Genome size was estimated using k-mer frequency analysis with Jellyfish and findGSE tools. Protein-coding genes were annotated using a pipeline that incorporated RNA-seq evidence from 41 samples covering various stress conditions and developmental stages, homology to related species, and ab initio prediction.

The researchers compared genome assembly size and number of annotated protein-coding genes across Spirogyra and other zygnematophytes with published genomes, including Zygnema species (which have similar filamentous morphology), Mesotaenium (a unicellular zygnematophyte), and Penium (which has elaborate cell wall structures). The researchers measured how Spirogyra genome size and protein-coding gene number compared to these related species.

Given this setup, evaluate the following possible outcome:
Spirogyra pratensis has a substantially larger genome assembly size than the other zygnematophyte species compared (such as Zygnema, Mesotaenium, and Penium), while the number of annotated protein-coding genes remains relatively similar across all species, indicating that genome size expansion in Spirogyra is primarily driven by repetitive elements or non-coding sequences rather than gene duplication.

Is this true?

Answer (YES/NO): NO